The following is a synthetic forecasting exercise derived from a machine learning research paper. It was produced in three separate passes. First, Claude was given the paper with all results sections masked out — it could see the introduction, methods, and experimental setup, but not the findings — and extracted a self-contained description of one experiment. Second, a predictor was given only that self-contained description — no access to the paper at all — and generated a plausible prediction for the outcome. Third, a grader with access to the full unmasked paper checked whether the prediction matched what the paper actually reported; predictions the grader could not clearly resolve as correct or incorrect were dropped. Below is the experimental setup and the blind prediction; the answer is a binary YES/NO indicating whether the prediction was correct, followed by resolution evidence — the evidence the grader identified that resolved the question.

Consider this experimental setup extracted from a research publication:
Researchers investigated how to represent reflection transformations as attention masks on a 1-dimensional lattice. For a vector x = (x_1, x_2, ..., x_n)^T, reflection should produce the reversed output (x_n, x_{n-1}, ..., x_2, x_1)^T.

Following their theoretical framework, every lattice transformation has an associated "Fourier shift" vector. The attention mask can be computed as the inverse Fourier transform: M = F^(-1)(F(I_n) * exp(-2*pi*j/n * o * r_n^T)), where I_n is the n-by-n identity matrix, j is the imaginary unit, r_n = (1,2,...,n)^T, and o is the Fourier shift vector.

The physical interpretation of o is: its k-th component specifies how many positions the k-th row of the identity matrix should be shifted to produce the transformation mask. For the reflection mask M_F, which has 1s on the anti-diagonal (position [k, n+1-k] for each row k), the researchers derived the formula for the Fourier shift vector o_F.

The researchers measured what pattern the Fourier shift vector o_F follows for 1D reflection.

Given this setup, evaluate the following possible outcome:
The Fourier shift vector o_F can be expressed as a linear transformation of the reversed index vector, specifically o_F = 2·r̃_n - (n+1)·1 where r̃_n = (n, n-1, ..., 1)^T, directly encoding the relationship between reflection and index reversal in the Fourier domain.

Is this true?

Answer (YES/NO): NO